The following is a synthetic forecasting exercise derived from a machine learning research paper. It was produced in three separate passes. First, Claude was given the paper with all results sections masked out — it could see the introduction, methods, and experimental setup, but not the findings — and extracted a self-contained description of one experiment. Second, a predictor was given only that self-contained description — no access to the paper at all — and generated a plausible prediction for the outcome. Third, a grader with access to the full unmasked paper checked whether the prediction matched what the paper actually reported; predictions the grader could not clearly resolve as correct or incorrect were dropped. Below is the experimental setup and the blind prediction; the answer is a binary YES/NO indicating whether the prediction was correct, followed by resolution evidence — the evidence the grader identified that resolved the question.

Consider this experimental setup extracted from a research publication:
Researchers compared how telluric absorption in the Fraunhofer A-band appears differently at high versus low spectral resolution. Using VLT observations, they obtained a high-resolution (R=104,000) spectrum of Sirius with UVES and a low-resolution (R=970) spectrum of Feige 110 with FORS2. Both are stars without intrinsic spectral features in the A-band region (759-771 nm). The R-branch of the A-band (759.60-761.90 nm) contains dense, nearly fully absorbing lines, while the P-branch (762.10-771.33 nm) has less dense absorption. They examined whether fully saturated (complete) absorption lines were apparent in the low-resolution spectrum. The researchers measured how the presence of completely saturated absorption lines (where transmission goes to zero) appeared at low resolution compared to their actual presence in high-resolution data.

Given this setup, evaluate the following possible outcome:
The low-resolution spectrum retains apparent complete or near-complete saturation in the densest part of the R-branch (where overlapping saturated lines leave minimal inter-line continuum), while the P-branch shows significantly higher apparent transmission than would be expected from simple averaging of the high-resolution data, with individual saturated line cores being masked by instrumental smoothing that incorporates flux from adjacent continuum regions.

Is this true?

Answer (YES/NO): NO